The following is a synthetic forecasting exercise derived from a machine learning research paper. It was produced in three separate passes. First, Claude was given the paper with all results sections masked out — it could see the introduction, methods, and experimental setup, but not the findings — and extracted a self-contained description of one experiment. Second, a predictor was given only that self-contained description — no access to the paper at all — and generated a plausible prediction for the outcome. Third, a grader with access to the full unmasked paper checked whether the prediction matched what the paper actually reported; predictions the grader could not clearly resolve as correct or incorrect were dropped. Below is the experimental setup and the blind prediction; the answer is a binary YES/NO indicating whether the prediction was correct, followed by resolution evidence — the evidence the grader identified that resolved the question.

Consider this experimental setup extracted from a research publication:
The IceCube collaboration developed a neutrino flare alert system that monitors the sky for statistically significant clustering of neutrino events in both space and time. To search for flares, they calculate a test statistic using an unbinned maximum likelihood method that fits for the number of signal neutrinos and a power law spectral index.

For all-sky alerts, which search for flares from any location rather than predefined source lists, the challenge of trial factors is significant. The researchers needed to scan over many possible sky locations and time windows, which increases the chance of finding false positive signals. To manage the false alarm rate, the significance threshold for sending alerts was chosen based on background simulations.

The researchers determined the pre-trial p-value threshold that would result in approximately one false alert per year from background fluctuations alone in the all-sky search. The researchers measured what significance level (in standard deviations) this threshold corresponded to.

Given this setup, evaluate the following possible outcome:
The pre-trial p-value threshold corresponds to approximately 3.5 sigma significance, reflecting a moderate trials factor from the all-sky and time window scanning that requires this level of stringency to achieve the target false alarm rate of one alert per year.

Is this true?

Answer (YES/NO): NO